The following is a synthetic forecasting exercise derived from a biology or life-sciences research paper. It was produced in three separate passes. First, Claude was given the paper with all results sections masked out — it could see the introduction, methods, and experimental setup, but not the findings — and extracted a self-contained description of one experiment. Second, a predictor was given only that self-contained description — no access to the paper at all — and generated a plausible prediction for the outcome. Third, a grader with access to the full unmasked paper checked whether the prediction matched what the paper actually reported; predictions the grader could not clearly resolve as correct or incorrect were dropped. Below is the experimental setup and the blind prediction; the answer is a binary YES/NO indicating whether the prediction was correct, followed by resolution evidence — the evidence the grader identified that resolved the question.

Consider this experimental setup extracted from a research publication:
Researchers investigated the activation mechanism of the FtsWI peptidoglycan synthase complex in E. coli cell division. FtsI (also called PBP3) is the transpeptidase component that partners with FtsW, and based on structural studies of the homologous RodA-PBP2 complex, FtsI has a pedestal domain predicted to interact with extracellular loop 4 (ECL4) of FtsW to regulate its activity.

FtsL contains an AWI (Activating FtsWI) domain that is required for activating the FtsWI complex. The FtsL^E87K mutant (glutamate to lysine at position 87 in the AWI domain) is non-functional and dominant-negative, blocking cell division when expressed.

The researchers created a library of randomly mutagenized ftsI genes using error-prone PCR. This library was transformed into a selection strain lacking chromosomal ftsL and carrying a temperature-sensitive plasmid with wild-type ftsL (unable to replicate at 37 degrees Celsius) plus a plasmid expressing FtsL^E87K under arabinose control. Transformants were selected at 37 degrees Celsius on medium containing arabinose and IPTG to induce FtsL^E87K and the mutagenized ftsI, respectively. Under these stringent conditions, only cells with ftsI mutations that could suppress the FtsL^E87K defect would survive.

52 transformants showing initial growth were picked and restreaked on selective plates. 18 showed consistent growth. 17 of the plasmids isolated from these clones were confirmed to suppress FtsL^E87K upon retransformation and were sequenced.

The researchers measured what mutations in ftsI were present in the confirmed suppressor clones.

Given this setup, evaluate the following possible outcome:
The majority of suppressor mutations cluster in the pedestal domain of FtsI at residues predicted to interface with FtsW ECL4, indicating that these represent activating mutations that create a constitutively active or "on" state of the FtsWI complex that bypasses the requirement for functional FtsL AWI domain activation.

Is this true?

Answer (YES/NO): YES